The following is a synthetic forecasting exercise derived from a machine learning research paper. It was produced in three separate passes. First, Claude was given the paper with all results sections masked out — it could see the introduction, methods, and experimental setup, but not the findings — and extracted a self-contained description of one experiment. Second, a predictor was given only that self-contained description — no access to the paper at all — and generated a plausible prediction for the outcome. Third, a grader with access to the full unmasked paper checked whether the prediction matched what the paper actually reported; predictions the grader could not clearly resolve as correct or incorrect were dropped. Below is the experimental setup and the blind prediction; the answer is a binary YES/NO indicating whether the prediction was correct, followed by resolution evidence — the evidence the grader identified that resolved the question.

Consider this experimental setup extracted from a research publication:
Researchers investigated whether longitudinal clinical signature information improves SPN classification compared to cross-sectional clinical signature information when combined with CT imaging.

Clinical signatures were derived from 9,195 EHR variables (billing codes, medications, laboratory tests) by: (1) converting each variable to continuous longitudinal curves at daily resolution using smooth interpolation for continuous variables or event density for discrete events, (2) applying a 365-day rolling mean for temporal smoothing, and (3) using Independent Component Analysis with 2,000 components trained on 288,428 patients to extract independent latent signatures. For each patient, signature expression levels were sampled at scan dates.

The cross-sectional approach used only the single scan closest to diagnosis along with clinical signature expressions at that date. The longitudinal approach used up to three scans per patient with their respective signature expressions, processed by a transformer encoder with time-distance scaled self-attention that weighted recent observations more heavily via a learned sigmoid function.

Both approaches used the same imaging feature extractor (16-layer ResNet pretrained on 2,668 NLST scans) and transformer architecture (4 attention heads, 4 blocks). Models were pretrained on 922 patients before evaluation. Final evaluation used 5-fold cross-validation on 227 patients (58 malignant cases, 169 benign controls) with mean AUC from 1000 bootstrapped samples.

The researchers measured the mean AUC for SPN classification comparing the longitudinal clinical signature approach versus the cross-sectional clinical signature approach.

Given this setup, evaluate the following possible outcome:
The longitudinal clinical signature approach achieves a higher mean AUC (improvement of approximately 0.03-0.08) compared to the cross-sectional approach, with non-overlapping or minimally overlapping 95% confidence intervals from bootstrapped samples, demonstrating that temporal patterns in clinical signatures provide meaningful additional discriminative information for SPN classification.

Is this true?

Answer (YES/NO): NO